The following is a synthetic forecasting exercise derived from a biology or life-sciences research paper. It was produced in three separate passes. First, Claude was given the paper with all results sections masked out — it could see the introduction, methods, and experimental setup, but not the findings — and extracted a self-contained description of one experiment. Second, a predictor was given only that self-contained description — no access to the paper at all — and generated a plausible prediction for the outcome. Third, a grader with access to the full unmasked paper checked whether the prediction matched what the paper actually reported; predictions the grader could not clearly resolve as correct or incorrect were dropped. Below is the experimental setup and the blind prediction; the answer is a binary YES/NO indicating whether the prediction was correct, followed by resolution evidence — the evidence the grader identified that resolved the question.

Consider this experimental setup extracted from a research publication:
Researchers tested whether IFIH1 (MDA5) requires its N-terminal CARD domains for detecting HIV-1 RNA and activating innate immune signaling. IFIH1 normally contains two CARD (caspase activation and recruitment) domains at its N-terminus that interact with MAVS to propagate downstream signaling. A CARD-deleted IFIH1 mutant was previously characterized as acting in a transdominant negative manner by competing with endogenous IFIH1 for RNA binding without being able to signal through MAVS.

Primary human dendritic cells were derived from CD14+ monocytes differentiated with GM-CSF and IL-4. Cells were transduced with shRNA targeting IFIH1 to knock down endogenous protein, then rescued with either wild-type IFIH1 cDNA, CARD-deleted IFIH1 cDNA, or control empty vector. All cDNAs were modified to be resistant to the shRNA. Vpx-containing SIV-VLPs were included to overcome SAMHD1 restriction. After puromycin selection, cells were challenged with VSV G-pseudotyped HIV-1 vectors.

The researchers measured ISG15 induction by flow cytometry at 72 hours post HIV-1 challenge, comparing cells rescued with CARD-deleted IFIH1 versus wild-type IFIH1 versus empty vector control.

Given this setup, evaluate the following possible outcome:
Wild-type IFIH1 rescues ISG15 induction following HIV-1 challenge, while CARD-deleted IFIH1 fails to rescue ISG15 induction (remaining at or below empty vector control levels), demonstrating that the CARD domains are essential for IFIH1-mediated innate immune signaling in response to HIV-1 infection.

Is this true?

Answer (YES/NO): NO